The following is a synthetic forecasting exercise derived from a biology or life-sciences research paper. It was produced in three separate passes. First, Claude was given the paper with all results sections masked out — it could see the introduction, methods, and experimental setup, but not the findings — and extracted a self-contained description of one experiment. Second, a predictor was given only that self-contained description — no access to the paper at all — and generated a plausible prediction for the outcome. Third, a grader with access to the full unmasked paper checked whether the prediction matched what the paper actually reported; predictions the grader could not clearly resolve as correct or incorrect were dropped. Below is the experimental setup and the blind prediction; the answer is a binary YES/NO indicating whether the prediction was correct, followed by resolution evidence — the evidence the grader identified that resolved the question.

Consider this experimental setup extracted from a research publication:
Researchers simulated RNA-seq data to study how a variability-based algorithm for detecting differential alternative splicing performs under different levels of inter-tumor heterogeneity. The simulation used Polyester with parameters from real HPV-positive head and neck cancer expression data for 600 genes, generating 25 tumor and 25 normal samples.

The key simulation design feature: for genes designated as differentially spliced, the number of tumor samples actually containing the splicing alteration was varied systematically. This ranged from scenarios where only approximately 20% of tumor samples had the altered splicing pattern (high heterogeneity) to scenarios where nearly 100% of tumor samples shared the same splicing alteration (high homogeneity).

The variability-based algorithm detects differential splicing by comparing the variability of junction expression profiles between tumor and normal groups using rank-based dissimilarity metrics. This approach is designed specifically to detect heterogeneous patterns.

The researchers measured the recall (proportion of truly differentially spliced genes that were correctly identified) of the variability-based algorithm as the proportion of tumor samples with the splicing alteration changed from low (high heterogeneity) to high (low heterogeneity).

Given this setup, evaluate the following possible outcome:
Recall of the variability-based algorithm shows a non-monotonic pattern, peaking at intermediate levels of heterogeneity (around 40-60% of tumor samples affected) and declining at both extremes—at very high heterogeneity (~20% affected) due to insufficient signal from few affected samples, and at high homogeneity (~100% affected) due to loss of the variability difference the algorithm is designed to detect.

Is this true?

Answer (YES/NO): NO